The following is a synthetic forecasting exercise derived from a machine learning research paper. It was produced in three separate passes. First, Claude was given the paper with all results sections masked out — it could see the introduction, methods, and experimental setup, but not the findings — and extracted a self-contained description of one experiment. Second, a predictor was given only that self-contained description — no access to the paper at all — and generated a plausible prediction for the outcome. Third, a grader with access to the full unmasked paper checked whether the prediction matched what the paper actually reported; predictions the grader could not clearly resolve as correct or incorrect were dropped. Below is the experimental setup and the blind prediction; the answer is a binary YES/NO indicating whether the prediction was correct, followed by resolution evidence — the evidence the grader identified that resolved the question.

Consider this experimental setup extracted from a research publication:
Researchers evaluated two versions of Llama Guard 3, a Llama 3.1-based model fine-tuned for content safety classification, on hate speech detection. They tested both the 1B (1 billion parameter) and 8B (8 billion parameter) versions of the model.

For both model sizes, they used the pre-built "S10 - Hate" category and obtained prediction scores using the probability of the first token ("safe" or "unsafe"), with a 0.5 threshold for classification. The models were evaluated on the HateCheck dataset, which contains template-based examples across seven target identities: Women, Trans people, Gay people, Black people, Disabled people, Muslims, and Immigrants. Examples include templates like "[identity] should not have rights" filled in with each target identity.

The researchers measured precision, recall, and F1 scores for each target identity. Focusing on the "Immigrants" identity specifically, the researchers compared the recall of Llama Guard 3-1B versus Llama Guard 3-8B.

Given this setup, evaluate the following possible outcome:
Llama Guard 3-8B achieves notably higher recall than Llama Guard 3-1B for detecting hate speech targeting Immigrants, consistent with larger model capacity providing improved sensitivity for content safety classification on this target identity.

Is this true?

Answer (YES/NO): NO